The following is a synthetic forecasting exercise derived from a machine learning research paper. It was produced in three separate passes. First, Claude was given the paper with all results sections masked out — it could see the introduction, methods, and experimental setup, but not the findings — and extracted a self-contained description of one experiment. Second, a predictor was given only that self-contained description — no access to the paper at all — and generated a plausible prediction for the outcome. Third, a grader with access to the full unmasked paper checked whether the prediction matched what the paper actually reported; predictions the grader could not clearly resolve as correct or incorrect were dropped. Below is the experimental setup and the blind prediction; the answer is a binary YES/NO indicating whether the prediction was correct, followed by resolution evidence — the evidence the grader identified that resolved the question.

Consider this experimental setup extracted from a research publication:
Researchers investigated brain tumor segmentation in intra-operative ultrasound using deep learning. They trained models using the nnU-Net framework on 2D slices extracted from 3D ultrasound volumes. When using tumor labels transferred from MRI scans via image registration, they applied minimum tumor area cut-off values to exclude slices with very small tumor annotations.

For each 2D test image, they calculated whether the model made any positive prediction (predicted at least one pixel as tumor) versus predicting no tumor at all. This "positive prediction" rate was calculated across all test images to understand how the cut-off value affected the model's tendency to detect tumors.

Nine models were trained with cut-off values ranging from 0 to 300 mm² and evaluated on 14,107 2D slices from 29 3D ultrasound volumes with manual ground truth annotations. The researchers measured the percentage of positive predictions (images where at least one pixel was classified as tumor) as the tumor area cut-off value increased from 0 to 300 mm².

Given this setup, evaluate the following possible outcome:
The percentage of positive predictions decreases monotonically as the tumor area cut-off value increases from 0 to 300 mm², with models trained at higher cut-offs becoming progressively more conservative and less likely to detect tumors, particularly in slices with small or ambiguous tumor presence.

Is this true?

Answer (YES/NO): NO